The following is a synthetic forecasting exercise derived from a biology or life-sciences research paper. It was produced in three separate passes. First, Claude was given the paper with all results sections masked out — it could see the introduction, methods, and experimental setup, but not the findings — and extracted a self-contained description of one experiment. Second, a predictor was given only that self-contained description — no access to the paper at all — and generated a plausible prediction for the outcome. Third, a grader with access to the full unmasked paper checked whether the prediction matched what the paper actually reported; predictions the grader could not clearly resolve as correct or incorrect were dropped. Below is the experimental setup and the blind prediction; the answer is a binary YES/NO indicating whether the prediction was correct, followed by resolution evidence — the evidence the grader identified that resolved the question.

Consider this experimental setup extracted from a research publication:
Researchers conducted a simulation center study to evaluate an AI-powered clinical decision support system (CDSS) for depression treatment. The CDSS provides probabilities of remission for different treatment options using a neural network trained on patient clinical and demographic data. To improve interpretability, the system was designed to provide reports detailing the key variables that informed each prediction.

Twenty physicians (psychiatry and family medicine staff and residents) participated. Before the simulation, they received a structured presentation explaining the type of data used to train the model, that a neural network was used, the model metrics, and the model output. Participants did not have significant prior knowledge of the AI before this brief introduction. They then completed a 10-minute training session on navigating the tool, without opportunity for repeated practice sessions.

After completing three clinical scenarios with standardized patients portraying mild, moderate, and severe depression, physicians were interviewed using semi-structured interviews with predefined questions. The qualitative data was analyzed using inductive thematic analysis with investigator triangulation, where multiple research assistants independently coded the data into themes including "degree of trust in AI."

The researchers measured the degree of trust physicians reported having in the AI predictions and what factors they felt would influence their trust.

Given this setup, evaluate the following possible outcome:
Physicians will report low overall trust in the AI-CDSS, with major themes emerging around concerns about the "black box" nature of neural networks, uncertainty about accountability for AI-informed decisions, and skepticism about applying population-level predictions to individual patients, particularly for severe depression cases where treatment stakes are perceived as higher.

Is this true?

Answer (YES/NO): NO